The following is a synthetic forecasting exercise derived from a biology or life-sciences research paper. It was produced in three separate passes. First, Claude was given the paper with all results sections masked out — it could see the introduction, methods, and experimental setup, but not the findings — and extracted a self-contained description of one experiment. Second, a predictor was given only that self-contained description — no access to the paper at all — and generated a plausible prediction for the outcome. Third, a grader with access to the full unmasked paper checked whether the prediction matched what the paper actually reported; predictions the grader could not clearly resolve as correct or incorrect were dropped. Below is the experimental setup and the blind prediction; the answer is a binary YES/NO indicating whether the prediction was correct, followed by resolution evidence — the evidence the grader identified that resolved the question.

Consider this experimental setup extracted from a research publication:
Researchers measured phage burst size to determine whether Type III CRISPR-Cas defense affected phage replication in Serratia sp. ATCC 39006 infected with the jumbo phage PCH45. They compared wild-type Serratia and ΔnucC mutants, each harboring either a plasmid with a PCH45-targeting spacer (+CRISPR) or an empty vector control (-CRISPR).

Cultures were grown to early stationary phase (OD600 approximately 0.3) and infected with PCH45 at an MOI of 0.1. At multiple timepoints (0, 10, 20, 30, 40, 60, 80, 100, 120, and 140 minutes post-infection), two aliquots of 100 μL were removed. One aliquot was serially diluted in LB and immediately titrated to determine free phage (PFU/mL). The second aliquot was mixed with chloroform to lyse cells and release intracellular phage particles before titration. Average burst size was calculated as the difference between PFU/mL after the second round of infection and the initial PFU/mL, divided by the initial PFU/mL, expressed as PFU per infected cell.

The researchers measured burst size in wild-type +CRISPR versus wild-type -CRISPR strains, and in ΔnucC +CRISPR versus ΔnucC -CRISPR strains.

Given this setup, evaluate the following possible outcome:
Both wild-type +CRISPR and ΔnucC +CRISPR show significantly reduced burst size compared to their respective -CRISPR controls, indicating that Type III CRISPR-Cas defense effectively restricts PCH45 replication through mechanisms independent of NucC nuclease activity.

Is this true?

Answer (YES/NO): NO